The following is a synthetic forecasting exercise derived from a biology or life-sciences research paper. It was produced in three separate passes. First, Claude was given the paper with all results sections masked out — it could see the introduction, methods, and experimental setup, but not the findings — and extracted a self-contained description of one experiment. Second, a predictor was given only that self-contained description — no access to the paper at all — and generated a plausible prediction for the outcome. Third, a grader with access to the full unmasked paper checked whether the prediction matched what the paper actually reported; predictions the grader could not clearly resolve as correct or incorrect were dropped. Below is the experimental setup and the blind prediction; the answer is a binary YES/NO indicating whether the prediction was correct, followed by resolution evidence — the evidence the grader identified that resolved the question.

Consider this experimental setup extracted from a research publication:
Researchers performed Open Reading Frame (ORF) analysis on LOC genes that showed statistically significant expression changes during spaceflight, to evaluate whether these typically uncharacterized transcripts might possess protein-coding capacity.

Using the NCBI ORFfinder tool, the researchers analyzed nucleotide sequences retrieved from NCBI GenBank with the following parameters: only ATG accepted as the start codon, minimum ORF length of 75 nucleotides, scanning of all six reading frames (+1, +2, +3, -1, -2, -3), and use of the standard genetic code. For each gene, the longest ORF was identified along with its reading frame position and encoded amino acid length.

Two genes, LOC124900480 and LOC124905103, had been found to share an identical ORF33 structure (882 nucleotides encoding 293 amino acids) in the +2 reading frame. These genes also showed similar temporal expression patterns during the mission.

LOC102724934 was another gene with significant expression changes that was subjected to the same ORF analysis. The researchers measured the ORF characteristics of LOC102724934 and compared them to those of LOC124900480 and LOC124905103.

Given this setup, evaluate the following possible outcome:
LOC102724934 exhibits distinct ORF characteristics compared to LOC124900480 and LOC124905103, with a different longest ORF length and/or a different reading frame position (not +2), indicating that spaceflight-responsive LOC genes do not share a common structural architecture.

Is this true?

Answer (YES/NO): YES